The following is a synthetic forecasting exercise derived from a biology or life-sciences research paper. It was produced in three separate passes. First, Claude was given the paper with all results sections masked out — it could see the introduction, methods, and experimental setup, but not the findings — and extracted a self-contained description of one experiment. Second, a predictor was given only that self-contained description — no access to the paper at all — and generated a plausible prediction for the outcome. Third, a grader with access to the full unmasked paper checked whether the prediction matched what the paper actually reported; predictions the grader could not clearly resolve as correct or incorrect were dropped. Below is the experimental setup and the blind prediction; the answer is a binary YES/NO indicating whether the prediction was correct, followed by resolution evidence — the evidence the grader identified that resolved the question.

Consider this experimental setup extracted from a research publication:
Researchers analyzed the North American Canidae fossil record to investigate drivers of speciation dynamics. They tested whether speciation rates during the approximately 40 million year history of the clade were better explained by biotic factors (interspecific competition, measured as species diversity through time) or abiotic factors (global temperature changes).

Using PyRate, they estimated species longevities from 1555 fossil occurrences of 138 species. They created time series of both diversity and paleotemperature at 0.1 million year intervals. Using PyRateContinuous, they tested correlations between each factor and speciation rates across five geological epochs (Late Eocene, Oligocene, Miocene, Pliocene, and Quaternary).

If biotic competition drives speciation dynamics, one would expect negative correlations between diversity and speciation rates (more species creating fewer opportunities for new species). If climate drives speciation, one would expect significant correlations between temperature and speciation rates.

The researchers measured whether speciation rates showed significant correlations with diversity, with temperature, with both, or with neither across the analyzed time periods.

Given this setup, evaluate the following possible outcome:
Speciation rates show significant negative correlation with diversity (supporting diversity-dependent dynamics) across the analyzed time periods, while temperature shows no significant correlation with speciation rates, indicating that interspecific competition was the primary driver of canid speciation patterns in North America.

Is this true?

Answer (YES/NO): NO